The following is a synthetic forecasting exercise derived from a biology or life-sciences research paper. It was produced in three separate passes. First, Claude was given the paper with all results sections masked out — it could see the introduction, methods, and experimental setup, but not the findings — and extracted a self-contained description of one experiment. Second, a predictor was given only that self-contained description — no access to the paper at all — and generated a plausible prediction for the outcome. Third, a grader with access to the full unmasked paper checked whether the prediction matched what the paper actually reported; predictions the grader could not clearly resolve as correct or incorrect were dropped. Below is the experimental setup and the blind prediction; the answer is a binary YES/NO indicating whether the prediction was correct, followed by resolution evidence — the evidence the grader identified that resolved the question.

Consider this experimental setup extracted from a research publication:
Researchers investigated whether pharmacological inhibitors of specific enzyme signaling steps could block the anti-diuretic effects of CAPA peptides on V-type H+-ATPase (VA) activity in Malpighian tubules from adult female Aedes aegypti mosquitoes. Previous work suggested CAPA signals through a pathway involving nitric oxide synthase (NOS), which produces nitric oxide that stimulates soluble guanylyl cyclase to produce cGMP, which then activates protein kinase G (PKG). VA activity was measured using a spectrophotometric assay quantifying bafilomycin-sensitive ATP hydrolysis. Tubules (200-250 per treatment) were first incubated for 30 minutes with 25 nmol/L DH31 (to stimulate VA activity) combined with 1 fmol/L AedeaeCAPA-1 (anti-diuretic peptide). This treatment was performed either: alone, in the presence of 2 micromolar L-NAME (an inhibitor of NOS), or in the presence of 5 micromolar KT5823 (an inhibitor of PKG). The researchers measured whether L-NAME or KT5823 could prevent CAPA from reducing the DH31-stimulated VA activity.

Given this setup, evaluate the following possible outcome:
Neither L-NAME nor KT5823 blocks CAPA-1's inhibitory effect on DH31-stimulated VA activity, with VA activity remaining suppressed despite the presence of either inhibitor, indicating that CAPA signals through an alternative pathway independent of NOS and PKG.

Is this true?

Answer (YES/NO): NO